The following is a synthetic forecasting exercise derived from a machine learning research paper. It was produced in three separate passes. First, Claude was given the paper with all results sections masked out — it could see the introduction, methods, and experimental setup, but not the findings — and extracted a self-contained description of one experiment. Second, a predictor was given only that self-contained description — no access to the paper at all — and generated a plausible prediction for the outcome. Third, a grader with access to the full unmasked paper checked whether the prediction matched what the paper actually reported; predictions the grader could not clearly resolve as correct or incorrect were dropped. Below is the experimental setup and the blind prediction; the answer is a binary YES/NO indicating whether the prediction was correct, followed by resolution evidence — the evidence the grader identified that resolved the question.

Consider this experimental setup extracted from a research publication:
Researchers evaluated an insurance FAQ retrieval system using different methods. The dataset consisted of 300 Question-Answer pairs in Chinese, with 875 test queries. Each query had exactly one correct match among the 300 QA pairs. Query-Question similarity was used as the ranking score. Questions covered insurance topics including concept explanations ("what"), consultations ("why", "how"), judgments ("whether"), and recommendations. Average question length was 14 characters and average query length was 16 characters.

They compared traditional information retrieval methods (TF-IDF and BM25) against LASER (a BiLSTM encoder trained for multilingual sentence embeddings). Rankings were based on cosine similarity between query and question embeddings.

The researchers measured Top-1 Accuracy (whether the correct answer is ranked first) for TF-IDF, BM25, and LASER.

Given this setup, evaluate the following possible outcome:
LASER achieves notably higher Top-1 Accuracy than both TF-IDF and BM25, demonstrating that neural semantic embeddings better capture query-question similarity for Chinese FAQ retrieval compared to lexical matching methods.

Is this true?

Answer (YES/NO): YES